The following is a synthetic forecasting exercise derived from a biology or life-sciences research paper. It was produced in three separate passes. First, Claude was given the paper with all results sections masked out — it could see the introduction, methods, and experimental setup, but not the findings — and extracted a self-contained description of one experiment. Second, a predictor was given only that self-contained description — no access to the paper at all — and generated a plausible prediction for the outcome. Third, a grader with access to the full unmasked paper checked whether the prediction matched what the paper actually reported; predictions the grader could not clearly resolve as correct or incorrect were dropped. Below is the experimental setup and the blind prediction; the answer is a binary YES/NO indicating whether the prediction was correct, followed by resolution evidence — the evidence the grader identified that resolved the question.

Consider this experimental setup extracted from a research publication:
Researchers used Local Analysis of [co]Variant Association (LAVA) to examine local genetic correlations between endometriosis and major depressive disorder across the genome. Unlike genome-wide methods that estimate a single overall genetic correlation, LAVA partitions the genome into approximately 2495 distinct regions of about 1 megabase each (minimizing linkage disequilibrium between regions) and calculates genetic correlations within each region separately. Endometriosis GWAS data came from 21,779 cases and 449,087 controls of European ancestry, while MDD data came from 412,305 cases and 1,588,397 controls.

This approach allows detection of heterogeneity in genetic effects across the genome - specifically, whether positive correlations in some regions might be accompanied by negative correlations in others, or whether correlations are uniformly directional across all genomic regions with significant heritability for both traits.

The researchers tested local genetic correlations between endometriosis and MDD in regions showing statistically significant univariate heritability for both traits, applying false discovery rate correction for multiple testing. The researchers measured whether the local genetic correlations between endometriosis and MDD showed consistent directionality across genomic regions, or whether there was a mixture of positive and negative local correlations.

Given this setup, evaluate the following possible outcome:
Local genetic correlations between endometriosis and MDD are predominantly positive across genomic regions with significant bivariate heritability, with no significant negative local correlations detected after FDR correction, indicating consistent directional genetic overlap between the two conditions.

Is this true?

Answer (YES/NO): YES